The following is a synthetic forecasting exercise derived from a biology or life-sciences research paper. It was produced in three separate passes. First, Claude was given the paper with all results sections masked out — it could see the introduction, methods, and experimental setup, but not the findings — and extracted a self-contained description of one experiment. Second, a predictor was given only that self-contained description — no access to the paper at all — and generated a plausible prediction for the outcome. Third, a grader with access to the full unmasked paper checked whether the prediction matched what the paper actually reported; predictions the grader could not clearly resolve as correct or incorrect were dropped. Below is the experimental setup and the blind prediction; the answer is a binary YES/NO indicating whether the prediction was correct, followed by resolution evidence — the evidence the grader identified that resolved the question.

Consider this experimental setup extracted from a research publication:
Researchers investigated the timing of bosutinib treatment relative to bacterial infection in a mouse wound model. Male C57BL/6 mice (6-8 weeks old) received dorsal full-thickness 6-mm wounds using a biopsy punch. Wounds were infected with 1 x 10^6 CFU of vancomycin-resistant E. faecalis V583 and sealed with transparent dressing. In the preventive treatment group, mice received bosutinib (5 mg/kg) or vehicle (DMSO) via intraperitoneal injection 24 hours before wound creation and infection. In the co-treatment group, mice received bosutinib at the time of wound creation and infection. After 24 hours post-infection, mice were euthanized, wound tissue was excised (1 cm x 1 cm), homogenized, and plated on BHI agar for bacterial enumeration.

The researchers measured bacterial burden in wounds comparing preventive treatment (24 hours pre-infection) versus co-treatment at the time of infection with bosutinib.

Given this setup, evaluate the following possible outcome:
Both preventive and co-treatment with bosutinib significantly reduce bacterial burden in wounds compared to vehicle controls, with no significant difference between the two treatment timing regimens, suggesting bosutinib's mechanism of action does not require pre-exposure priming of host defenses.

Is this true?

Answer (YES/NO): YES